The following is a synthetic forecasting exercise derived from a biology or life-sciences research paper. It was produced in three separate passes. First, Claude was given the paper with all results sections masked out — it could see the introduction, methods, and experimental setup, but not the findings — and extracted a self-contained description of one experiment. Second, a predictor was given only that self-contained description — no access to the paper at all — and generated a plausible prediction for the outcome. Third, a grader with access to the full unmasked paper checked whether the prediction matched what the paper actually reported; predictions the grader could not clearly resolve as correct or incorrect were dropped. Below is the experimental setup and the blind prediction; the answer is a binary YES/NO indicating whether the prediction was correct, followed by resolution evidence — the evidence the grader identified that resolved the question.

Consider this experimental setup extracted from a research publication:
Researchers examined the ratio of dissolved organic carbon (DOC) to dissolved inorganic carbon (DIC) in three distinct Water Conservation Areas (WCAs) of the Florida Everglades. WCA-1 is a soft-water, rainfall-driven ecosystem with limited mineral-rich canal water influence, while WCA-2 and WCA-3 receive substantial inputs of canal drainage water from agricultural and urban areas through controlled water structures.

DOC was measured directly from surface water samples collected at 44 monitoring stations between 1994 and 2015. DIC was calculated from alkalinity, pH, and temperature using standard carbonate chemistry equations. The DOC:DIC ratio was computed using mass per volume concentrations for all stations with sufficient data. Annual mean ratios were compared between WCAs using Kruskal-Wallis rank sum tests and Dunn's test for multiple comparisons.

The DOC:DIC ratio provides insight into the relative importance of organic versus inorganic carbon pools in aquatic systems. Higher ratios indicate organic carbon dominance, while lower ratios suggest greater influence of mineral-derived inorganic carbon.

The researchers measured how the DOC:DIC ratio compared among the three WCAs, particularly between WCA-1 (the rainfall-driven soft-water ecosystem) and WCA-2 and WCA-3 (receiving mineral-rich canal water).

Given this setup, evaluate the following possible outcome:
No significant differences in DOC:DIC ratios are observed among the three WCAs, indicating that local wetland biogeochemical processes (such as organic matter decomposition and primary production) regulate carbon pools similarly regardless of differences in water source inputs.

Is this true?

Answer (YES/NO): NO